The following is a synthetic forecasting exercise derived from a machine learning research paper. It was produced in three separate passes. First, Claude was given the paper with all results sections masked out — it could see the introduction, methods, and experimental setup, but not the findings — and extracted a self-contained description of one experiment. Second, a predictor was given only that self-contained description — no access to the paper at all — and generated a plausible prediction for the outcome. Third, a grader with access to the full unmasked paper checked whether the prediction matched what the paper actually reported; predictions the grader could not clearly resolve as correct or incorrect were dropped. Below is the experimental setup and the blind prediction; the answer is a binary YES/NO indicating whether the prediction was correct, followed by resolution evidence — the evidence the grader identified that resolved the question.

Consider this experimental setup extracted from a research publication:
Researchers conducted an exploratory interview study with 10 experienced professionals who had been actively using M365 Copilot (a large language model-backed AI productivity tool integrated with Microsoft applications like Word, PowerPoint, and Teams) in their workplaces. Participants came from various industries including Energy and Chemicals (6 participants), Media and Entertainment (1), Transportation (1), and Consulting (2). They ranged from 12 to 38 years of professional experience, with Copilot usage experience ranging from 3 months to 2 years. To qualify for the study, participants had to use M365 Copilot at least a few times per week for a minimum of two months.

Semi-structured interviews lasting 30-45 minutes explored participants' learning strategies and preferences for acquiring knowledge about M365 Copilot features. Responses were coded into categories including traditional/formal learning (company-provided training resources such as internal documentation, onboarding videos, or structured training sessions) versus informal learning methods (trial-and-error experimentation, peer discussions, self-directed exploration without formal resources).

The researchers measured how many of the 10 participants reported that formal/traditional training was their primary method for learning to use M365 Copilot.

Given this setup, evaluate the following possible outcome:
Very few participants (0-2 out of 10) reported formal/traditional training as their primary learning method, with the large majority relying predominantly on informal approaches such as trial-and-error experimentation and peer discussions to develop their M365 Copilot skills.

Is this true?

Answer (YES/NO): YES